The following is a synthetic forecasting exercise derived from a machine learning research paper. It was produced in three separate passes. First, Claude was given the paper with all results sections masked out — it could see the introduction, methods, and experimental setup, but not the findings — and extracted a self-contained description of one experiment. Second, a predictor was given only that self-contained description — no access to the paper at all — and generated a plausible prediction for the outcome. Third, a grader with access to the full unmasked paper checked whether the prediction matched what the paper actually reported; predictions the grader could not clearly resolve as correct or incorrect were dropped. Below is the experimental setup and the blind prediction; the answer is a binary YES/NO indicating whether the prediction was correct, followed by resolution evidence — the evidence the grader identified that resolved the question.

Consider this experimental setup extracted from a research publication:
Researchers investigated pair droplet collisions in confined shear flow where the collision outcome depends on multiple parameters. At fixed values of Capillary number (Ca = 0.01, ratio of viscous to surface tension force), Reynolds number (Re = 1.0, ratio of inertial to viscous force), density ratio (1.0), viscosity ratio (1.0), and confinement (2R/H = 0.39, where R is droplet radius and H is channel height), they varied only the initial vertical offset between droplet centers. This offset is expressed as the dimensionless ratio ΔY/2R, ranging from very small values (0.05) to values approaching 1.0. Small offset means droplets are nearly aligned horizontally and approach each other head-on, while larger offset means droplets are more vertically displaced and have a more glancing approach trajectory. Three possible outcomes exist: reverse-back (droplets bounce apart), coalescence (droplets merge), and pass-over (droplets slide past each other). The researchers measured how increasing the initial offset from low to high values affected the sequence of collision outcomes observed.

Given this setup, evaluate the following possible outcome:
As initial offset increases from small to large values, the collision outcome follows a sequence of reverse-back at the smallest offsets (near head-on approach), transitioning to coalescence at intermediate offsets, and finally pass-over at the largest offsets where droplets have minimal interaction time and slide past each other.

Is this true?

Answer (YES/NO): YES